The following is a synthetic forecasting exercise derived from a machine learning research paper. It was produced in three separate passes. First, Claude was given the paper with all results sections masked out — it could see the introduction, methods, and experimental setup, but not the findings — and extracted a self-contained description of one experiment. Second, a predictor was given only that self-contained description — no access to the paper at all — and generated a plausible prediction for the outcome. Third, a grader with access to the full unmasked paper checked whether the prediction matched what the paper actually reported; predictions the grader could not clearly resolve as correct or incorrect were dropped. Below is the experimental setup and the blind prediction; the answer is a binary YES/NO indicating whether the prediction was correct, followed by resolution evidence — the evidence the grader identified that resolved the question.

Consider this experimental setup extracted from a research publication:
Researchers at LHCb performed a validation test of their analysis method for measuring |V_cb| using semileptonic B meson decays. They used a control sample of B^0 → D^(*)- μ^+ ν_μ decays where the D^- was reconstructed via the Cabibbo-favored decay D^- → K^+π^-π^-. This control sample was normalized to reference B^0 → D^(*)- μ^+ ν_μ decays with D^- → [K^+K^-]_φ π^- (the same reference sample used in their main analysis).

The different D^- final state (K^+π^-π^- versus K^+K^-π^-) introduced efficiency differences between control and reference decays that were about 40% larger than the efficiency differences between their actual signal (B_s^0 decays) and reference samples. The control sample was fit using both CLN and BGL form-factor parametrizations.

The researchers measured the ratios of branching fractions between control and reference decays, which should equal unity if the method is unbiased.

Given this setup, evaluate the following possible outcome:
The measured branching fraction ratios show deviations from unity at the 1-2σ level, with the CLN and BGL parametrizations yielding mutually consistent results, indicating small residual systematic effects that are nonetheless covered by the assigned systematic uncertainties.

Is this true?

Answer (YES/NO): NO